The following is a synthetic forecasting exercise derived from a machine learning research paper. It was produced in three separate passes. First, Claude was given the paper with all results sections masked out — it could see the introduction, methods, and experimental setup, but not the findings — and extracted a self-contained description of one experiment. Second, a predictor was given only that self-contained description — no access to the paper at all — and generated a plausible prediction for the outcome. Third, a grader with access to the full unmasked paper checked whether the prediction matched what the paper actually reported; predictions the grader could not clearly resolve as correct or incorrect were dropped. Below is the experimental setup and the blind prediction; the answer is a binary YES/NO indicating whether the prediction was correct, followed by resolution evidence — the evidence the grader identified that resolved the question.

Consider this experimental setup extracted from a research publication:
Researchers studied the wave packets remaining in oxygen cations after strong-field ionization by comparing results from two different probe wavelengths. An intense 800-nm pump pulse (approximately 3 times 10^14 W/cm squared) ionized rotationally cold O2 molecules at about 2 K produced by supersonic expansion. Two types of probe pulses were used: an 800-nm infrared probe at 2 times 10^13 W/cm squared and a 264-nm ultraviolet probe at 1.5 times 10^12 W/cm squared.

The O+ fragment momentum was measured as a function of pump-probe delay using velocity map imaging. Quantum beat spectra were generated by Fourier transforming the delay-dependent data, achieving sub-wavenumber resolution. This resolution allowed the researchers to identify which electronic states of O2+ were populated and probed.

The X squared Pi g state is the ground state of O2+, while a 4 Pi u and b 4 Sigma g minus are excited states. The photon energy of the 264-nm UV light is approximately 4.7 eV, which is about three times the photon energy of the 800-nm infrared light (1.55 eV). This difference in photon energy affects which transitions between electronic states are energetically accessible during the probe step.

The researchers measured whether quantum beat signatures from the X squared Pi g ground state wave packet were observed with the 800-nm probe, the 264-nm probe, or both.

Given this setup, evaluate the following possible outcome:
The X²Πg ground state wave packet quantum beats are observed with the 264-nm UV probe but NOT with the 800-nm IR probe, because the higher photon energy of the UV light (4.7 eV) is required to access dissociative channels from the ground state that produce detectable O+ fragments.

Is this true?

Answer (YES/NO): YES